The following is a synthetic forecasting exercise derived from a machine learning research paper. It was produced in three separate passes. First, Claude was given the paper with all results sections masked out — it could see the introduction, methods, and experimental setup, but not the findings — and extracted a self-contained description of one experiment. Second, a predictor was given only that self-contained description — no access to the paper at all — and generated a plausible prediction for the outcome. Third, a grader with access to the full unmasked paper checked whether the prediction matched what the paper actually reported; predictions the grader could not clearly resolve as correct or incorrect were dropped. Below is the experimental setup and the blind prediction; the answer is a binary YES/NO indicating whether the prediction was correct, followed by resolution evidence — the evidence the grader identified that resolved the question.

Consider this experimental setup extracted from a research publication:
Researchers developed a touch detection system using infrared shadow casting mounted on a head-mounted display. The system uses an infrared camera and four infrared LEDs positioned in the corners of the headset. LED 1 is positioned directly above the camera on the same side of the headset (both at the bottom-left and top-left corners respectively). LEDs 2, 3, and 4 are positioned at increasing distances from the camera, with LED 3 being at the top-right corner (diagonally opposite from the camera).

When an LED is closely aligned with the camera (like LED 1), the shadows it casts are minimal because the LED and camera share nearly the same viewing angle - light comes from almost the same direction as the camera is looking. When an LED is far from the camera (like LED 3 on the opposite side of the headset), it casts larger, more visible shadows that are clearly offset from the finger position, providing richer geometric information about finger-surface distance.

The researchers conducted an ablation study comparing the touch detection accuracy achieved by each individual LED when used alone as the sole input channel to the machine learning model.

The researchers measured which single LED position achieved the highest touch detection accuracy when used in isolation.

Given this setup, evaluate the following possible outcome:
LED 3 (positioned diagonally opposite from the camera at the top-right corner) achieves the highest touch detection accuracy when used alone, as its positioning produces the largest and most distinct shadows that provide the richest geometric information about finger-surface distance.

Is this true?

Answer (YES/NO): YES